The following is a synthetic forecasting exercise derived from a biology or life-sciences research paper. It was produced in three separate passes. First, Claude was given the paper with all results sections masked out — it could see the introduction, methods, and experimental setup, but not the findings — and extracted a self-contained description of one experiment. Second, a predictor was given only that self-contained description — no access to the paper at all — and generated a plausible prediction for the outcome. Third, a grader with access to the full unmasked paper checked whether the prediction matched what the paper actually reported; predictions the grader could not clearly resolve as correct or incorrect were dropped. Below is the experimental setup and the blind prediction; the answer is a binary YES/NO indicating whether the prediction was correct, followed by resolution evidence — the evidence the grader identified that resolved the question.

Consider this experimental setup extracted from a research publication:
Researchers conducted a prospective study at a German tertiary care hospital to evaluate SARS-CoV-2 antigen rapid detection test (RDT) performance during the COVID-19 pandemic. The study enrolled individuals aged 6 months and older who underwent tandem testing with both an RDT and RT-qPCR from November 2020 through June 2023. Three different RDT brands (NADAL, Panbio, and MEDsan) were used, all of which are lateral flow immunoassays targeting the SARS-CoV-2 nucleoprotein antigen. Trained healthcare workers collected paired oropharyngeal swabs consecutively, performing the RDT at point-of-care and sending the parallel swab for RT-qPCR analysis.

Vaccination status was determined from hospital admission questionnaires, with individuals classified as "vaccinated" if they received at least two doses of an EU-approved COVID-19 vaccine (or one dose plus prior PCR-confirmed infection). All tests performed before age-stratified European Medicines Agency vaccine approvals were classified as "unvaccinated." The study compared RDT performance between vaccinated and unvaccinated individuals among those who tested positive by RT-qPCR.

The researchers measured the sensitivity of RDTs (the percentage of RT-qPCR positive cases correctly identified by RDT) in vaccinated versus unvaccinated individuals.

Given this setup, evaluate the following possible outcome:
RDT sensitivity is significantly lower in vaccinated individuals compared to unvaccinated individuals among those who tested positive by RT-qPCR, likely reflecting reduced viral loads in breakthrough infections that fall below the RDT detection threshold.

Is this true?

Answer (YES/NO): NO